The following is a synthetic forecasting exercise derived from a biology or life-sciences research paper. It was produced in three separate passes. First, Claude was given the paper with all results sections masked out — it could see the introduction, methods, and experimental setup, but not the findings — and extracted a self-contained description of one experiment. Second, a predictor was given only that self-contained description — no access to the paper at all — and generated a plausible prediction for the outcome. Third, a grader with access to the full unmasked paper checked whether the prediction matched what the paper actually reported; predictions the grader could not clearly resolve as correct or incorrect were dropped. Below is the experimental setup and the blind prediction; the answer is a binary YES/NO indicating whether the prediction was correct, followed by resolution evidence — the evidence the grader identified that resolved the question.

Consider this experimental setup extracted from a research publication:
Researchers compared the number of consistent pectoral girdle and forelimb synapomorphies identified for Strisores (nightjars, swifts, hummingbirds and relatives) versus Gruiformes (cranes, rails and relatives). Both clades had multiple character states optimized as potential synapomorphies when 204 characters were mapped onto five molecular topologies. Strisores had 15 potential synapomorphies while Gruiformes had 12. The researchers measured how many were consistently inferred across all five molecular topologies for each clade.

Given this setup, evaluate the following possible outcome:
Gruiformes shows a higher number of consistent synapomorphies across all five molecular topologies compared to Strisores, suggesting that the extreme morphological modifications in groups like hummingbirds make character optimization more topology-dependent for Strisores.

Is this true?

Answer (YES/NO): YES